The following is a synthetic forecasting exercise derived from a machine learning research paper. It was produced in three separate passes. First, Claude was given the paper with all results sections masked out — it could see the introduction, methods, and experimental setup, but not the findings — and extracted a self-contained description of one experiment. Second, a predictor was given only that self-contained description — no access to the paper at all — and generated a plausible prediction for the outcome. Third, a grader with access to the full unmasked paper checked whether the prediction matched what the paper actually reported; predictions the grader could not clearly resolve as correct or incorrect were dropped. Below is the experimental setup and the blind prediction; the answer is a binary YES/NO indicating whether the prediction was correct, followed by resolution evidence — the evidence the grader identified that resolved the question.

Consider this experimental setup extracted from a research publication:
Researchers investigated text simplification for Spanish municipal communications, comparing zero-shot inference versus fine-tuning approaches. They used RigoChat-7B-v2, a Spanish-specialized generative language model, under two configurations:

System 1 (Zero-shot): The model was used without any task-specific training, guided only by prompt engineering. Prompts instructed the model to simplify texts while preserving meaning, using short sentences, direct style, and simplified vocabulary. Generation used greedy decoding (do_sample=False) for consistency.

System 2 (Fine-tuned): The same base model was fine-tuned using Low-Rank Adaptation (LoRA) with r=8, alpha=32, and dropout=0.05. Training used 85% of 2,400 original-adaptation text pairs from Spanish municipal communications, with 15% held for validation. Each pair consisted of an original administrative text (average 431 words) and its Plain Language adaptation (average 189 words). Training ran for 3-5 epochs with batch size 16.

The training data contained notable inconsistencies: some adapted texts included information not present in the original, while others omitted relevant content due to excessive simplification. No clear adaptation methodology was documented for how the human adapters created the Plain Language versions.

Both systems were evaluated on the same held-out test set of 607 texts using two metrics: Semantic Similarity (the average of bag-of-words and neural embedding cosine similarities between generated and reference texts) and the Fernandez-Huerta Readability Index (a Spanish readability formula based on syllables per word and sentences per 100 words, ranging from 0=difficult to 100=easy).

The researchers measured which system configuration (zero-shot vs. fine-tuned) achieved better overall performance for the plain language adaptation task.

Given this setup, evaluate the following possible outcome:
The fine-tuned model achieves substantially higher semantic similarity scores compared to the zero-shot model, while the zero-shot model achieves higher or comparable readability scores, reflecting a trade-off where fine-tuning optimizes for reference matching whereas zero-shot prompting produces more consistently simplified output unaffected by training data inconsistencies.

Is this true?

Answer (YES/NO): NO